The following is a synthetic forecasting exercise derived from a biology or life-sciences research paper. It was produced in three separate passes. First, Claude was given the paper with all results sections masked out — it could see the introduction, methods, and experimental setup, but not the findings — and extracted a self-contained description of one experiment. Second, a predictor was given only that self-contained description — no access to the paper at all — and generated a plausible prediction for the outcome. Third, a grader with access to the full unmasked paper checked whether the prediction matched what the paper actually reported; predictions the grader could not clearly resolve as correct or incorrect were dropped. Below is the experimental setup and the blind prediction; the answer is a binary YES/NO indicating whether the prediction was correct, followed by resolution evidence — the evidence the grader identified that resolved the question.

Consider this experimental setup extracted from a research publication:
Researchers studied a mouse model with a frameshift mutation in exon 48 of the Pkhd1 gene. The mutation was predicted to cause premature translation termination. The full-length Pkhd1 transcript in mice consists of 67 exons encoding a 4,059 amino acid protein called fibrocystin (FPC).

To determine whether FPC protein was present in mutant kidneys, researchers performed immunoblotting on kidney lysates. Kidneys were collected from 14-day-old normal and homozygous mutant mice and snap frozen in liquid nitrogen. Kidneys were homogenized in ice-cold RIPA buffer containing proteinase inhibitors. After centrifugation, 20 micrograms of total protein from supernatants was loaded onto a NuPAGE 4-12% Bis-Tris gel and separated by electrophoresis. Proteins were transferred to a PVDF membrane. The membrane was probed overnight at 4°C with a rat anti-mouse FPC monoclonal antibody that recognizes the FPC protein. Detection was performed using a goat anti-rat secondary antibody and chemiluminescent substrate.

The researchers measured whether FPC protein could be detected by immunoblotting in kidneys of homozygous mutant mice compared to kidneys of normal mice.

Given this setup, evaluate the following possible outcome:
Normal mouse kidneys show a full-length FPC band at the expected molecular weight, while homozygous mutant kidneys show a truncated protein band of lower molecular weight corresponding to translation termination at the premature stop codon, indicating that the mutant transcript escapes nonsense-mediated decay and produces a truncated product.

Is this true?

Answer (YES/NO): NO